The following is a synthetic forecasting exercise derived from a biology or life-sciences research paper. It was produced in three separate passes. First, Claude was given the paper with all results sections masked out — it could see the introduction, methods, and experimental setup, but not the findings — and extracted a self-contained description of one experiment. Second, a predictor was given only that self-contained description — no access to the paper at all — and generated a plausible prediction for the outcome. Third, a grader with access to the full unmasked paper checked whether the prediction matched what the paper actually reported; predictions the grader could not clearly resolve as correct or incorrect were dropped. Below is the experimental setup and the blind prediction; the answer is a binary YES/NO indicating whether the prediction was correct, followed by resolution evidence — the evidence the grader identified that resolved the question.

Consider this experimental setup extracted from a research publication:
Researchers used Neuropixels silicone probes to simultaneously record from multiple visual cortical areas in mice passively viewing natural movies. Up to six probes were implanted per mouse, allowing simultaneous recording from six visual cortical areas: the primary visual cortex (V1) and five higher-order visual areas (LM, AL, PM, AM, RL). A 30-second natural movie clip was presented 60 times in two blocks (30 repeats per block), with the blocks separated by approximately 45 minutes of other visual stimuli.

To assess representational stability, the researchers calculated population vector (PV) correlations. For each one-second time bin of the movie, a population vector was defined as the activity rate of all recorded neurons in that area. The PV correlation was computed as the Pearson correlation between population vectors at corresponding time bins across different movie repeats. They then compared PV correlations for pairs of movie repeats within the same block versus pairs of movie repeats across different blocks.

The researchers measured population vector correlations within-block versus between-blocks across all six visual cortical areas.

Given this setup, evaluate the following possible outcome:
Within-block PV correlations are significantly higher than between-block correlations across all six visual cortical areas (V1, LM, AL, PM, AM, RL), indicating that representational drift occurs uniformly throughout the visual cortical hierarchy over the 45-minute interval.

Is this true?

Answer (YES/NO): YES